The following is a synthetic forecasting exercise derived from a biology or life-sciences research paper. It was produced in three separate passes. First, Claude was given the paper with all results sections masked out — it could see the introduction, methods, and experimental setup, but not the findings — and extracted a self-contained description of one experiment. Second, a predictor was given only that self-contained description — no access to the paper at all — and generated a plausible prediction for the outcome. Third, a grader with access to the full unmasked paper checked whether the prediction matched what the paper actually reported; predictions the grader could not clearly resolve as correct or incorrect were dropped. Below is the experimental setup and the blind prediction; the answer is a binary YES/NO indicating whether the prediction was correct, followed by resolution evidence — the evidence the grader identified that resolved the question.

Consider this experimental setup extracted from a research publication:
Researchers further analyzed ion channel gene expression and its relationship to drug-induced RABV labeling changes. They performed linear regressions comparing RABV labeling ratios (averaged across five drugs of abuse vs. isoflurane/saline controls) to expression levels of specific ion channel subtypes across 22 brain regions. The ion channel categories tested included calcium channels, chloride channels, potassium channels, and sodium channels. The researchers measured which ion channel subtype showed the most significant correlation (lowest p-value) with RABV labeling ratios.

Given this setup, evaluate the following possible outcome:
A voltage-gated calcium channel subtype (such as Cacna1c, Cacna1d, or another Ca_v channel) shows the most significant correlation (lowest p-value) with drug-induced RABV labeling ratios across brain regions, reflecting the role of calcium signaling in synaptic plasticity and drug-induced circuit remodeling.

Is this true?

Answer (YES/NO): YES